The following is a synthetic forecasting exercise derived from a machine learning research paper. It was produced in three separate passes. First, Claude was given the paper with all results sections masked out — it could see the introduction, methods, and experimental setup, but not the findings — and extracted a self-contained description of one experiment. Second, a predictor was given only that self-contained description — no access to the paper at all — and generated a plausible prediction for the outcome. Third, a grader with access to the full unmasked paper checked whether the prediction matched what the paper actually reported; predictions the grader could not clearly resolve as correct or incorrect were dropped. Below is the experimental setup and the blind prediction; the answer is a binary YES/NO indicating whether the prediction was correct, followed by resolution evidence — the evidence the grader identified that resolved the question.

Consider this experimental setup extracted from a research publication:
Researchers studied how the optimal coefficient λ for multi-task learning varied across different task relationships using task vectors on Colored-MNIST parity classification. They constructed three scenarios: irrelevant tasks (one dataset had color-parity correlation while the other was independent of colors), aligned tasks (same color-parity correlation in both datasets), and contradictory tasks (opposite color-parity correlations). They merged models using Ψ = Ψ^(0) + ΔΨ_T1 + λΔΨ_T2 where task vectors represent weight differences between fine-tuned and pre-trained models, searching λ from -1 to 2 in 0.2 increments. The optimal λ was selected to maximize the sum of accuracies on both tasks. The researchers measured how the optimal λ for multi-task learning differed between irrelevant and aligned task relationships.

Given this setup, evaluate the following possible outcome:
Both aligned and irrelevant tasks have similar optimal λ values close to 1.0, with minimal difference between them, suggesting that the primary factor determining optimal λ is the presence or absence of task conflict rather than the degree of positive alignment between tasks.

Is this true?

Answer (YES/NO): NO